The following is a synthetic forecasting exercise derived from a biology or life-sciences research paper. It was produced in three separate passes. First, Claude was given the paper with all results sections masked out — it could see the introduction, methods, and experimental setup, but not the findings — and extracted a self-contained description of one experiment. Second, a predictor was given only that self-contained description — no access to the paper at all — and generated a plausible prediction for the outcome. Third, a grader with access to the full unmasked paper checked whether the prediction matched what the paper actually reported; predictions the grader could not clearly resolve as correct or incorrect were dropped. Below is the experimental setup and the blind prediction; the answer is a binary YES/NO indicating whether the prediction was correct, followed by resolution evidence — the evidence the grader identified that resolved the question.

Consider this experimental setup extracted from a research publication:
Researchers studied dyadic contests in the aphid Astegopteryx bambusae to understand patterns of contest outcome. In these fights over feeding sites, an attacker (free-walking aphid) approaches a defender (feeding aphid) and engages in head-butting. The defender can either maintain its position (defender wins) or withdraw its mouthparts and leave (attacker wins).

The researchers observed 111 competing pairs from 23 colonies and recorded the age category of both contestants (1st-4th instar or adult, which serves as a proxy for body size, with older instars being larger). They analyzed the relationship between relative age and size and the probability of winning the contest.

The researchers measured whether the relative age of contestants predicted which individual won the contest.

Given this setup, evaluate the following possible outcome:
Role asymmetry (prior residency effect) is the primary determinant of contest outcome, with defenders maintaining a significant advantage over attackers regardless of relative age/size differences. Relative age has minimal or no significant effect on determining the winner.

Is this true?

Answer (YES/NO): NO